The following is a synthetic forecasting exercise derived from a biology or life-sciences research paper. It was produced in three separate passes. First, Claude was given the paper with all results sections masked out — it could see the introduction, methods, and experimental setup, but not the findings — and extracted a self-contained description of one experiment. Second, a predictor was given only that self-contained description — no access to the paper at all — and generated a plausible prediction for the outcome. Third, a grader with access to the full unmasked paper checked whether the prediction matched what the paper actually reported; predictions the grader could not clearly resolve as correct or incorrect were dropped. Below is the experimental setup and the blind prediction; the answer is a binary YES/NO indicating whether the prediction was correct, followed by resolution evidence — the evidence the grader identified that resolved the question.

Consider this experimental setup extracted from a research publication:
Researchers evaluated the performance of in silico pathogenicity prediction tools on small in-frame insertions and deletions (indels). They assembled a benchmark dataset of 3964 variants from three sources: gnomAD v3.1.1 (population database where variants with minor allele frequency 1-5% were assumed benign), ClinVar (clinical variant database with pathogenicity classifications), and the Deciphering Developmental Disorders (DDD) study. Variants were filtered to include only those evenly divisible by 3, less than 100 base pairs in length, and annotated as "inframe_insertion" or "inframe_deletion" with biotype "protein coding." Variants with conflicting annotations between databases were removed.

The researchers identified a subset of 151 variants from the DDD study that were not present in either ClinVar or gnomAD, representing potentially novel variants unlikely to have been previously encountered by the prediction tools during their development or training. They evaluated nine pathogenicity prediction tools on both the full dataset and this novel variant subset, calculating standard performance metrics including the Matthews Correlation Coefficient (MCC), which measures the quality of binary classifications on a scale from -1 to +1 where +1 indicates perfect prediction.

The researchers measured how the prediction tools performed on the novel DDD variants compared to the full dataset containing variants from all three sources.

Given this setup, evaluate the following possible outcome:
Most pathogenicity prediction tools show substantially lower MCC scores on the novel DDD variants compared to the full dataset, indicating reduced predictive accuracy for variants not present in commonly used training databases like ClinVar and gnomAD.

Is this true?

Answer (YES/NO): YES